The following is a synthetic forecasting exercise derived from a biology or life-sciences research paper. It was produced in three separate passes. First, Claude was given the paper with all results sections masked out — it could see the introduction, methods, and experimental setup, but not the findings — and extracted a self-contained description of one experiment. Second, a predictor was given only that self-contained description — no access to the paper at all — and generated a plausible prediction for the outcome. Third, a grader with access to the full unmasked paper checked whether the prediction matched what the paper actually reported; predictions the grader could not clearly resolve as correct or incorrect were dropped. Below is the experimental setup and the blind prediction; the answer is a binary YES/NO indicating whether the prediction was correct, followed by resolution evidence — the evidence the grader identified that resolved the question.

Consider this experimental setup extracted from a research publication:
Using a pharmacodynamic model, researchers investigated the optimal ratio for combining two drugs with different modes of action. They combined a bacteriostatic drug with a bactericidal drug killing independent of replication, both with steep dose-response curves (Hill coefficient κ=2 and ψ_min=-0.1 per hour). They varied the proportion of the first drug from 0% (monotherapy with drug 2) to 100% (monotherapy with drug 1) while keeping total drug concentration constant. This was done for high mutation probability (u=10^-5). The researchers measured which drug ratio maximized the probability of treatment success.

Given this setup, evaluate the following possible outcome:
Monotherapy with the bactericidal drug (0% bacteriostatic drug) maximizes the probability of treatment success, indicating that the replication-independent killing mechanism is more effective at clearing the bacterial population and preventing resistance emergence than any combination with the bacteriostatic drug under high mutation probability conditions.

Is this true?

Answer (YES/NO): NO